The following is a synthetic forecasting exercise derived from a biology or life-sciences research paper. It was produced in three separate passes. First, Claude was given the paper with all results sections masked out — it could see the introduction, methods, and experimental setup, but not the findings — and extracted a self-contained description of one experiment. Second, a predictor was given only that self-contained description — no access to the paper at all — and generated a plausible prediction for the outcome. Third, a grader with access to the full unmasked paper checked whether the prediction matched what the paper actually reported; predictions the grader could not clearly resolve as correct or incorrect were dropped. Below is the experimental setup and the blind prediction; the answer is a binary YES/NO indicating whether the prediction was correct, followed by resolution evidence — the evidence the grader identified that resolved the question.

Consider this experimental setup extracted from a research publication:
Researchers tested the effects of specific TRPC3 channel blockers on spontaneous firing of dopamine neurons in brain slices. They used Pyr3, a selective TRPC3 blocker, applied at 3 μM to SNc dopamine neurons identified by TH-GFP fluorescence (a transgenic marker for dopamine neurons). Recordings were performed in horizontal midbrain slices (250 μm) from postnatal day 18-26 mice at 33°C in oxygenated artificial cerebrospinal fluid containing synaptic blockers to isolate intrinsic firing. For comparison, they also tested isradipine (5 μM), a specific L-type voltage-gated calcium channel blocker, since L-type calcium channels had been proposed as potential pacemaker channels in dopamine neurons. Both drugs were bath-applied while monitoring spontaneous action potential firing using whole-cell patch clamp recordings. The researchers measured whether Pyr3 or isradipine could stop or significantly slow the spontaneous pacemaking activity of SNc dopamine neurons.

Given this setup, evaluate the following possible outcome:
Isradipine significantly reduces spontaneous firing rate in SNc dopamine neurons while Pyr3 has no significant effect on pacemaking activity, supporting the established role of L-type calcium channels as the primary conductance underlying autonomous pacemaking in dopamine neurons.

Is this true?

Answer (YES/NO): NO